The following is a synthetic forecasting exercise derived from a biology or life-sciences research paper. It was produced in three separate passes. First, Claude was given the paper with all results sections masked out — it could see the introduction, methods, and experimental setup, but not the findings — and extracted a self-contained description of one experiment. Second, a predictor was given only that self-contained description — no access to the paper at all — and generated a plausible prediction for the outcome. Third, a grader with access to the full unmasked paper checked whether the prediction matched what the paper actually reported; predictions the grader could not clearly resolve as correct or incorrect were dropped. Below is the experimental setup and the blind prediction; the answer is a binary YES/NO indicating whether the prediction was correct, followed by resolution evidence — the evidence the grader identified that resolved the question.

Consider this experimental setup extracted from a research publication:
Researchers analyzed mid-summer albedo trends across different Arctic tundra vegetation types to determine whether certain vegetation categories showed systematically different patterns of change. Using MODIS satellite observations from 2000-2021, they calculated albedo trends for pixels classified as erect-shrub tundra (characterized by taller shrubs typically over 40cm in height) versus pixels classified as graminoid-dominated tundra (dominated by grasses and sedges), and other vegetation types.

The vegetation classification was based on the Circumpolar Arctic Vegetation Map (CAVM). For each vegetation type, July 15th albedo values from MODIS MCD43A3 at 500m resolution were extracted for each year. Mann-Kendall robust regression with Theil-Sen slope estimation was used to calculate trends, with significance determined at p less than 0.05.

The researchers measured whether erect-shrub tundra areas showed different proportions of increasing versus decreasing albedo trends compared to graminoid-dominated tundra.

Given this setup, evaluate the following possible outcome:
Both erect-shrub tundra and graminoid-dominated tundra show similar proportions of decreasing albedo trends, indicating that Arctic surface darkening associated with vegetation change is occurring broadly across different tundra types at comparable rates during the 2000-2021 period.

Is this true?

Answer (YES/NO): NO